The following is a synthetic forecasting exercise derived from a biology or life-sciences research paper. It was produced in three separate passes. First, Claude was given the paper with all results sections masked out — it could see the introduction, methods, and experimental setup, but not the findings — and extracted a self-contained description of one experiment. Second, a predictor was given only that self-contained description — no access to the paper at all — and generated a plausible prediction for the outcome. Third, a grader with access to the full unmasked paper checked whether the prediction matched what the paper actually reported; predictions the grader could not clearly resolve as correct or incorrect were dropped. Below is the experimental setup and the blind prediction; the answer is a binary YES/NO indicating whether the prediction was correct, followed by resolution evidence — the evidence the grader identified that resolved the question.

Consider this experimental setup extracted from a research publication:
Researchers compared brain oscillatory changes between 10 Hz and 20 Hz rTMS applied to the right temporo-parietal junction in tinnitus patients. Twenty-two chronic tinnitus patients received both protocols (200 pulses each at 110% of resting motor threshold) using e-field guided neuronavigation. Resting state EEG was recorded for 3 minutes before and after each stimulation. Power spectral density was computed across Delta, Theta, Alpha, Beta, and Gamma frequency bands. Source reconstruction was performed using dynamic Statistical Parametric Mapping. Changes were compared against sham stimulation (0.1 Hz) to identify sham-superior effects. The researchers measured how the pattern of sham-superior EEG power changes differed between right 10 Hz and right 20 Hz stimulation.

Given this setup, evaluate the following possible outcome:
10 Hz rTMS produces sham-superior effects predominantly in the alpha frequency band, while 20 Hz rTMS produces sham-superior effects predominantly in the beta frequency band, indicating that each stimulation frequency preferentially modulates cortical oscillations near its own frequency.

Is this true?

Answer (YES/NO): NO